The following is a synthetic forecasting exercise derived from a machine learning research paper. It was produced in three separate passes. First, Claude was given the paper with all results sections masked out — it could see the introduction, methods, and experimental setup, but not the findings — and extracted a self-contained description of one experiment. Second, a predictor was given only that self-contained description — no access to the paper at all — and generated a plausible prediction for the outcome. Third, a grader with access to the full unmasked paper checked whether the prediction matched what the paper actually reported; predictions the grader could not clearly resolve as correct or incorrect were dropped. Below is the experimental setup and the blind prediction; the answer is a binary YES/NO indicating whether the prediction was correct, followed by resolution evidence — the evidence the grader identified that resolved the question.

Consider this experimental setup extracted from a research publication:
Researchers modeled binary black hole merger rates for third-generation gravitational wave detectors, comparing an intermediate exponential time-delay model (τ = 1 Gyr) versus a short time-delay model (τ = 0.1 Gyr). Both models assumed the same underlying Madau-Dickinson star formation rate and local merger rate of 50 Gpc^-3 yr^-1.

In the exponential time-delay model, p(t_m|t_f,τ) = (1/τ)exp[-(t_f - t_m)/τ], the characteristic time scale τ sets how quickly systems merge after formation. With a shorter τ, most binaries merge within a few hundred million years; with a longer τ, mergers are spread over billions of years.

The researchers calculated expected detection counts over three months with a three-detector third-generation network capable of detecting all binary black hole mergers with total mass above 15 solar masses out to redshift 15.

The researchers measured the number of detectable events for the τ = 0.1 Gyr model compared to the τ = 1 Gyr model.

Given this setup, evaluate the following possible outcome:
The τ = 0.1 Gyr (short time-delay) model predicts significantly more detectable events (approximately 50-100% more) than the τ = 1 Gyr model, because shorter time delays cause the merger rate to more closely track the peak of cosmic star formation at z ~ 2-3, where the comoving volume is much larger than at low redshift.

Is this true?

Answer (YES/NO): YES